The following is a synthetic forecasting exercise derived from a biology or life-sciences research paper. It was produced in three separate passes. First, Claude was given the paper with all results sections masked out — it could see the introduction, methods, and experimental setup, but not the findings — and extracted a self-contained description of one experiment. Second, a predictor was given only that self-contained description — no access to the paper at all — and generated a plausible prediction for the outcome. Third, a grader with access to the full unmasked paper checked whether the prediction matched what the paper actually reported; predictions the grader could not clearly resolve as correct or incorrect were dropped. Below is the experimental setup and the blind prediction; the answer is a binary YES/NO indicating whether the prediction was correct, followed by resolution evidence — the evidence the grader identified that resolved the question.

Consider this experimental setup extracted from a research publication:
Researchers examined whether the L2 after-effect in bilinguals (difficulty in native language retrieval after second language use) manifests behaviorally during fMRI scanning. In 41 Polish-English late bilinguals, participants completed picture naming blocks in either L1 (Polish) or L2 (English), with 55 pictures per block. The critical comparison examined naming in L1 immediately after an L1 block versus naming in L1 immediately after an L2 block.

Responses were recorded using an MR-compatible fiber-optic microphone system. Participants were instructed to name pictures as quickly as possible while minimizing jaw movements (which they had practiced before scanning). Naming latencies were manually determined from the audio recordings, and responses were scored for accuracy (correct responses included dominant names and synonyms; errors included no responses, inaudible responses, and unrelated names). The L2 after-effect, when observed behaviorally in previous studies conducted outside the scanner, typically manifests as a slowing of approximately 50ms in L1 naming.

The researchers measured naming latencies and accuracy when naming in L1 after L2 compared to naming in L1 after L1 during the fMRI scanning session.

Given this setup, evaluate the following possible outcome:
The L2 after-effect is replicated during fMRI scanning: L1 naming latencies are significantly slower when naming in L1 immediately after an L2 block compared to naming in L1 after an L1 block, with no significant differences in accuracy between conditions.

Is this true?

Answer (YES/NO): NO